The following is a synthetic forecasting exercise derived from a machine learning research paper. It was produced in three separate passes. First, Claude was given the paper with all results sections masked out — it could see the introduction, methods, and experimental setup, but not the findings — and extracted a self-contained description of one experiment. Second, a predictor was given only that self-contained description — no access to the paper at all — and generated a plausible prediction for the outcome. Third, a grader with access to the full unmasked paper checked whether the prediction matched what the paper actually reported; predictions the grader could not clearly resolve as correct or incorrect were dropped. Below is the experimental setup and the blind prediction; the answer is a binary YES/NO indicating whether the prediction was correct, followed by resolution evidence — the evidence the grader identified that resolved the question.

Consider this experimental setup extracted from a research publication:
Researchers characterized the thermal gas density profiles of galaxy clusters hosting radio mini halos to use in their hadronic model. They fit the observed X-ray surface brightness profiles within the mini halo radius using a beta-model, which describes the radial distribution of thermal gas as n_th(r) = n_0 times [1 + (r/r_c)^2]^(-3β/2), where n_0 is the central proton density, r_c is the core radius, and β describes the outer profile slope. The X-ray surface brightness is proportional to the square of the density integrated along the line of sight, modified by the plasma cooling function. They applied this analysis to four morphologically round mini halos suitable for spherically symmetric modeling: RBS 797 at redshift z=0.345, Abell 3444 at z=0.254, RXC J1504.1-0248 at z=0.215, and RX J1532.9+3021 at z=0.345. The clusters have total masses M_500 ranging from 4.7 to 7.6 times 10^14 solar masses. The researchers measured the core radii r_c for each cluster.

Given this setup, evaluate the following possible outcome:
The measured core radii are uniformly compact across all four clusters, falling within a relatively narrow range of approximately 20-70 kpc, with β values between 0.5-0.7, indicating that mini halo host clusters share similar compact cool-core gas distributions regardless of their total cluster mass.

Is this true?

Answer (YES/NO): YES